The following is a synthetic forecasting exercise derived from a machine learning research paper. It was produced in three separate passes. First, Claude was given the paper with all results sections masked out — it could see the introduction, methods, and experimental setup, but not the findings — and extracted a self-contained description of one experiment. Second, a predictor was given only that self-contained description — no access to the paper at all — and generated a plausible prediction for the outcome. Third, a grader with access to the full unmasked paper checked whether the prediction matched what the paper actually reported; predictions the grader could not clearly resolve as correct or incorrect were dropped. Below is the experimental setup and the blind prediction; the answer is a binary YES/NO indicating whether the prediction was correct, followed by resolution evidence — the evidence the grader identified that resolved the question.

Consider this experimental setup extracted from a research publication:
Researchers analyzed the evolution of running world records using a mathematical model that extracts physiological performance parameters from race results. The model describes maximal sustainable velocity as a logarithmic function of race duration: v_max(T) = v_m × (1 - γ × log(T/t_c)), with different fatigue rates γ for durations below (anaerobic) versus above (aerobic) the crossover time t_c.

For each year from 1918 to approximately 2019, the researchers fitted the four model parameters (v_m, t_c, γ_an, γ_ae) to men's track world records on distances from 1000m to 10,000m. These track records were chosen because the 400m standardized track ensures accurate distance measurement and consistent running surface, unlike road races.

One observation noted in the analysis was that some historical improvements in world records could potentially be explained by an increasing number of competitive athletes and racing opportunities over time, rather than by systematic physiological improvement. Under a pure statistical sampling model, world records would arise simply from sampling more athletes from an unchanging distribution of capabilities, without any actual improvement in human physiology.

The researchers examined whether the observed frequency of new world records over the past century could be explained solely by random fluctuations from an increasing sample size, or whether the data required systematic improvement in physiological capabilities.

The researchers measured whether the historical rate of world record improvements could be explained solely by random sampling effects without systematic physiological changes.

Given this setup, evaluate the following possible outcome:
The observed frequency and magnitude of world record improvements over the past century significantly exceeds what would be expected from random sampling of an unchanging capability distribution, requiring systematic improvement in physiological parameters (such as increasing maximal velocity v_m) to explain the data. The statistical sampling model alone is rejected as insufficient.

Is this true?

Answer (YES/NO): YES